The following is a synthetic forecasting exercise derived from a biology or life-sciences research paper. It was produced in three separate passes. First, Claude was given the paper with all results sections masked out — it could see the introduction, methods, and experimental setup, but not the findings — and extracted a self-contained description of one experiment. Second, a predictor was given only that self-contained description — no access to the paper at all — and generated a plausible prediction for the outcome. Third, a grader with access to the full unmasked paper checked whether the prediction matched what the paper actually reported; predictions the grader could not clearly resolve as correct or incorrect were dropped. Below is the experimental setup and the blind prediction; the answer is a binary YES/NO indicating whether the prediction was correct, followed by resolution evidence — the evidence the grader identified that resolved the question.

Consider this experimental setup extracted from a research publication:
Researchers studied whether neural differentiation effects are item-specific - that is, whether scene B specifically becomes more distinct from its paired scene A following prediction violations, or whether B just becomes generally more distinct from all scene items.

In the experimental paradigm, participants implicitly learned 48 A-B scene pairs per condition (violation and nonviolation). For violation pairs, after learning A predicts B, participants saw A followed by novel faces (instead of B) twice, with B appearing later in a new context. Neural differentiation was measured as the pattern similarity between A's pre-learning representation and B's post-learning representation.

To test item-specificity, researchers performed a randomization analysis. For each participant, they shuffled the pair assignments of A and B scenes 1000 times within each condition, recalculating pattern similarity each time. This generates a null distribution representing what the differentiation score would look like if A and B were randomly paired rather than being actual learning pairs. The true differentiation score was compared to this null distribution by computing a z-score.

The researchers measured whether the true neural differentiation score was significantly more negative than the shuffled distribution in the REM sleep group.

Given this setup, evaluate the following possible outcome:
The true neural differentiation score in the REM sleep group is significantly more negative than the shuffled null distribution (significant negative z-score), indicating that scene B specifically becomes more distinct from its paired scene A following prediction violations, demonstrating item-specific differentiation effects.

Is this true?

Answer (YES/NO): YES